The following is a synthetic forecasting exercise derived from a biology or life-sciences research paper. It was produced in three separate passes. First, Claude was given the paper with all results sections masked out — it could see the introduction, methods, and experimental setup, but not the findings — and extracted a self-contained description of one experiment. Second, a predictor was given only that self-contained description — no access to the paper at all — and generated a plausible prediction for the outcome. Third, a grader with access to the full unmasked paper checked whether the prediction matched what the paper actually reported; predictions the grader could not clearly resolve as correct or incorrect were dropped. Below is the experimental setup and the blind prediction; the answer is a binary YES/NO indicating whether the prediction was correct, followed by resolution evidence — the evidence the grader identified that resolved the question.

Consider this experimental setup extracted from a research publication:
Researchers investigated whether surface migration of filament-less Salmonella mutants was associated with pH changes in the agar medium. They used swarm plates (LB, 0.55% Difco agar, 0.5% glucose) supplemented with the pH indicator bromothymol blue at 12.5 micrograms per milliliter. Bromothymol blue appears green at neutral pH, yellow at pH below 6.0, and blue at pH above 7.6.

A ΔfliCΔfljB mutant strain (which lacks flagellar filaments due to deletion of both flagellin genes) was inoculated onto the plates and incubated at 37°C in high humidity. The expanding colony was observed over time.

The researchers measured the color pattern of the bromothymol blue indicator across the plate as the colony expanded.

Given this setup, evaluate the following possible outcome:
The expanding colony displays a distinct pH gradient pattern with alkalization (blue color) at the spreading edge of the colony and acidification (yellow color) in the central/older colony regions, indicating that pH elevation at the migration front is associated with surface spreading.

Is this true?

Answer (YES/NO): NO